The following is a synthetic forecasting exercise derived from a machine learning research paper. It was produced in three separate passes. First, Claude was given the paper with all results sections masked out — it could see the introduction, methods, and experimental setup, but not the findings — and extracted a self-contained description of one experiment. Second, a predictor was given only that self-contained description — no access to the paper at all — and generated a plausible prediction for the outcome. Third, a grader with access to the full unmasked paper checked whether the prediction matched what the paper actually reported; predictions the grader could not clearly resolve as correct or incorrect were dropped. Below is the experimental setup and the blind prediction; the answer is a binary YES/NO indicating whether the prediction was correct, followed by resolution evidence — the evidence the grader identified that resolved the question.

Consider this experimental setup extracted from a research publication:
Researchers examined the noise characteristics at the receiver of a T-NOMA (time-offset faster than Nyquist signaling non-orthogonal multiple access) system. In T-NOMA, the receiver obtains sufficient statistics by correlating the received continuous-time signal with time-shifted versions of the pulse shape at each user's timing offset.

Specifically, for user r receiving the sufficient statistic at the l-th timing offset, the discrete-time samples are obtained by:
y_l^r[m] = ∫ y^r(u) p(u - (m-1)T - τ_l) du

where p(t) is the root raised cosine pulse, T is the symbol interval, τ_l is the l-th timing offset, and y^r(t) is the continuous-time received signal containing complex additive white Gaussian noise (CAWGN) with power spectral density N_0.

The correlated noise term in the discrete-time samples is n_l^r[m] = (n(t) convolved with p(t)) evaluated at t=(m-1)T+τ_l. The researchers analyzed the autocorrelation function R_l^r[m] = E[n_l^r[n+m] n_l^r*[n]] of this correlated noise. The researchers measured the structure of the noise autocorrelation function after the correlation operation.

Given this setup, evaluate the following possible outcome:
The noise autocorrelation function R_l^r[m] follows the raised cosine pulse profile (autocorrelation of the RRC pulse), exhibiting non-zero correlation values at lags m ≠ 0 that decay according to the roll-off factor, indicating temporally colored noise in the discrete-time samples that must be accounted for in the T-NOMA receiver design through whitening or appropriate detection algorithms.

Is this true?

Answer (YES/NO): YES